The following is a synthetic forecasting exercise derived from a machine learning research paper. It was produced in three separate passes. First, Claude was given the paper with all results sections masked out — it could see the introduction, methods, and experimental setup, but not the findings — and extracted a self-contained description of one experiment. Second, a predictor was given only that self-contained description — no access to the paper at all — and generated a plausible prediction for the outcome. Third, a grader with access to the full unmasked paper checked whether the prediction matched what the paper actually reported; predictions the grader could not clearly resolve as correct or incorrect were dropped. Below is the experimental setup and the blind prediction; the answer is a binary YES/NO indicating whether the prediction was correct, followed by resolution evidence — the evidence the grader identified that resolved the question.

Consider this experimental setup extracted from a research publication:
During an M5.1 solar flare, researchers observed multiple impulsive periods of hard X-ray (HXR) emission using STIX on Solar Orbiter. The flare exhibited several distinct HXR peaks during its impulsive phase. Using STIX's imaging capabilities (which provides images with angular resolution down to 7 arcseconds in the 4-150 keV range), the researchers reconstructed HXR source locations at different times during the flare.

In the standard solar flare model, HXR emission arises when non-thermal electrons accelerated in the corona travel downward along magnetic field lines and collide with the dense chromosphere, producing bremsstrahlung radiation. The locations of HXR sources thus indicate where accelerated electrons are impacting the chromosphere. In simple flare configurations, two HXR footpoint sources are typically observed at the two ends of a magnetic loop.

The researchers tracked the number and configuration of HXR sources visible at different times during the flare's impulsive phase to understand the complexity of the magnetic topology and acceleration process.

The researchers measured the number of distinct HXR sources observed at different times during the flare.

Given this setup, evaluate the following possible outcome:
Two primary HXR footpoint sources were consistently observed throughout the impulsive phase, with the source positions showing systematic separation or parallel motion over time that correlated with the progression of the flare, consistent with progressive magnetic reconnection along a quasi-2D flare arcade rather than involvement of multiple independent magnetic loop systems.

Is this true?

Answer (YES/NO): NO